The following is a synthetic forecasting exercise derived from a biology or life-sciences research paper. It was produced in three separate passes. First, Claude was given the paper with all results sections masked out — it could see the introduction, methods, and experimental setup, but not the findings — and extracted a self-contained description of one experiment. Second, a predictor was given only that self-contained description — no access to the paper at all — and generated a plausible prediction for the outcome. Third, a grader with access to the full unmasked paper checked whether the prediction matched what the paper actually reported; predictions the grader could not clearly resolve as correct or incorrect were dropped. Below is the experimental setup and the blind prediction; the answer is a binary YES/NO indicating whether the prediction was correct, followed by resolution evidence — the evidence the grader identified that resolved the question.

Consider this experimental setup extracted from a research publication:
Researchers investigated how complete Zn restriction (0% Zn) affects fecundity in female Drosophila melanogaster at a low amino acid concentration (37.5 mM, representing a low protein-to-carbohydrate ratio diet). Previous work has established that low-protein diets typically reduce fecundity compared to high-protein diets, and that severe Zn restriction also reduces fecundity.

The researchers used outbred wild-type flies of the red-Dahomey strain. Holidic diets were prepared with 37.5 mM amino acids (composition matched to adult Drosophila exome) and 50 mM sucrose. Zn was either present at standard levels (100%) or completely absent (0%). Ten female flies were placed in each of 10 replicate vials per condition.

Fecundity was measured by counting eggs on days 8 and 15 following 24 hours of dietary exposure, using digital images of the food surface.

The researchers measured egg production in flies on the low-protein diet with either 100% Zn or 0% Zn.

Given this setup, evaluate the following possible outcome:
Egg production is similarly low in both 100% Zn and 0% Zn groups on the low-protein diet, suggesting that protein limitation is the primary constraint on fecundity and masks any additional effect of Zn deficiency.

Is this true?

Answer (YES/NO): YES